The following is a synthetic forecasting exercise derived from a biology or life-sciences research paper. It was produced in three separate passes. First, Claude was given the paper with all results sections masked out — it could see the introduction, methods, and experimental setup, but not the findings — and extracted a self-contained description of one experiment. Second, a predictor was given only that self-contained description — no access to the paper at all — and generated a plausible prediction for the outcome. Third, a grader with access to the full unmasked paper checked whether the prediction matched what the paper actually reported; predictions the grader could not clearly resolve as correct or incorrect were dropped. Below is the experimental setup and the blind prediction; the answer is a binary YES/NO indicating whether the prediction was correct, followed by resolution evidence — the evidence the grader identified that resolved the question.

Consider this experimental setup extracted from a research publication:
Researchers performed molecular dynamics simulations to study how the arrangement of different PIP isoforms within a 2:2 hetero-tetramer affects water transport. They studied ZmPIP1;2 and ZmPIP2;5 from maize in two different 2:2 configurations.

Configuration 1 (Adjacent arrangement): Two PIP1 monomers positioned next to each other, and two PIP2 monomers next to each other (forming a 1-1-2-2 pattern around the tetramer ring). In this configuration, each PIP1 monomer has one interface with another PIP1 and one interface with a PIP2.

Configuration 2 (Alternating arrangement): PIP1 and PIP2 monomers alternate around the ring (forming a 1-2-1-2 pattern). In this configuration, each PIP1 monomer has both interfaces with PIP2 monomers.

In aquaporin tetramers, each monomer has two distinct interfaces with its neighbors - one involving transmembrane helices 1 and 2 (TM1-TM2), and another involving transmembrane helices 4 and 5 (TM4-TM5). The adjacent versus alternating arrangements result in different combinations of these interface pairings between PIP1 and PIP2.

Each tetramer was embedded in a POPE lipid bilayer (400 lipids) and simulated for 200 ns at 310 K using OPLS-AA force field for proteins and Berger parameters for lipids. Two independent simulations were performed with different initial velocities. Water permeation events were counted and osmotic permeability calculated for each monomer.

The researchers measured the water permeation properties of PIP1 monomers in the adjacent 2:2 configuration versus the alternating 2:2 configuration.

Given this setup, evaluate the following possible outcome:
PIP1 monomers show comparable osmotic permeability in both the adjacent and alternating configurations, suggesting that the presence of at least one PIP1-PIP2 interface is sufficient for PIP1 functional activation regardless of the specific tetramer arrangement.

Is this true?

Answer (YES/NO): NO